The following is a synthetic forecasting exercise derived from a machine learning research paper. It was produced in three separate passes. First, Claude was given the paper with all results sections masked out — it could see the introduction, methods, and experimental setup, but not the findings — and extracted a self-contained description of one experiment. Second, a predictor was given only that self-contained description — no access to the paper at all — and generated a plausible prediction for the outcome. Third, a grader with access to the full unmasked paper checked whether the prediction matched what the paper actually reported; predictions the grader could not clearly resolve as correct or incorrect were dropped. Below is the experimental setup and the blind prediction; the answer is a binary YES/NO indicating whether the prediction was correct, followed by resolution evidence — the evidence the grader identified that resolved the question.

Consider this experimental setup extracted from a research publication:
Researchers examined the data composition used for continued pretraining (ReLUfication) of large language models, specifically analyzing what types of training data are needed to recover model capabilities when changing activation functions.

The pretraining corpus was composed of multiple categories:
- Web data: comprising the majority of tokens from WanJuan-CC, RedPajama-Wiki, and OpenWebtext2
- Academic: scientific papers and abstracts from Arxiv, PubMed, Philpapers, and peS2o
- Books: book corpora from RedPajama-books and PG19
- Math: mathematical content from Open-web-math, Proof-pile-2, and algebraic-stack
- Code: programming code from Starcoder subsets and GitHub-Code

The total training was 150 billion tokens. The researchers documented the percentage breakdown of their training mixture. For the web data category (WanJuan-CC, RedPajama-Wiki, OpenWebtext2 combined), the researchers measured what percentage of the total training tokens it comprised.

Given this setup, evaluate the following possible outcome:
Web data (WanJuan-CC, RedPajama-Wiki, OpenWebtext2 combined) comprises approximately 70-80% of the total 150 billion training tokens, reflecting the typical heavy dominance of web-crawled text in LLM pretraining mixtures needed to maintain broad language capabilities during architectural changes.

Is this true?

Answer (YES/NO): YES